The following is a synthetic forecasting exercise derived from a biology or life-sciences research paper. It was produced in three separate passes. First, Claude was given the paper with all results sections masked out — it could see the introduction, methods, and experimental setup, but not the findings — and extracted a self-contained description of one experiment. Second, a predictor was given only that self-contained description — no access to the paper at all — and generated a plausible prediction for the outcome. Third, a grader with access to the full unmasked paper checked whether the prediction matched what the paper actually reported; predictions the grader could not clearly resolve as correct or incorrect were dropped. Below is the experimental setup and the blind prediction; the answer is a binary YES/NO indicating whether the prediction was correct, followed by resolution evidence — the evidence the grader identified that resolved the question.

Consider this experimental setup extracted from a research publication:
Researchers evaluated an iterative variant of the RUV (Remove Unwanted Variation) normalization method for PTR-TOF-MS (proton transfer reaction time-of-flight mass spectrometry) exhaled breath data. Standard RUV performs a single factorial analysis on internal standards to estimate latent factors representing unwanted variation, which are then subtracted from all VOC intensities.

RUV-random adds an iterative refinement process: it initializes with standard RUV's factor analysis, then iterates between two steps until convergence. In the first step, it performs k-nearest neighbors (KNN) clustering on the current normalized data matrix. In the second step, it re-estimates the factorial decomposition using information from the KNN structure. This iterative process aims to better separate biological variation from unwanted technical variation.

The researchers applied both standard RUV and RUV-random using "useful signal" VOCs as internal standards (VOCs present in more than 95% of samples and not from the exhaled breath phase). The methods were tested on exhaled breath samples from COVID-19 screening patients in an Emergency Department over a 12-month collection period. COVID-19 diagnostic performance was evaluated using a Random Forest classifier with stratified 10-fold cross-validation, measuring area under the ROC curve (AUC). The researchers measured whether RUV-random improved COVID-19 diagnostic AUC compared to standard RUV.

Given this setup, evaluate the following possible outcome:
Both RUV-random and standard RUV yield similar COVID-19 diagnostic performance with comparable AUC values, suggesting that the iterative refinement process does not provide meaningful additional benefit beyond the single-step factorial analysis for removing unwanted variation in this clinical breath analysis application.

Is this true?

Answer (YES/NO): NO